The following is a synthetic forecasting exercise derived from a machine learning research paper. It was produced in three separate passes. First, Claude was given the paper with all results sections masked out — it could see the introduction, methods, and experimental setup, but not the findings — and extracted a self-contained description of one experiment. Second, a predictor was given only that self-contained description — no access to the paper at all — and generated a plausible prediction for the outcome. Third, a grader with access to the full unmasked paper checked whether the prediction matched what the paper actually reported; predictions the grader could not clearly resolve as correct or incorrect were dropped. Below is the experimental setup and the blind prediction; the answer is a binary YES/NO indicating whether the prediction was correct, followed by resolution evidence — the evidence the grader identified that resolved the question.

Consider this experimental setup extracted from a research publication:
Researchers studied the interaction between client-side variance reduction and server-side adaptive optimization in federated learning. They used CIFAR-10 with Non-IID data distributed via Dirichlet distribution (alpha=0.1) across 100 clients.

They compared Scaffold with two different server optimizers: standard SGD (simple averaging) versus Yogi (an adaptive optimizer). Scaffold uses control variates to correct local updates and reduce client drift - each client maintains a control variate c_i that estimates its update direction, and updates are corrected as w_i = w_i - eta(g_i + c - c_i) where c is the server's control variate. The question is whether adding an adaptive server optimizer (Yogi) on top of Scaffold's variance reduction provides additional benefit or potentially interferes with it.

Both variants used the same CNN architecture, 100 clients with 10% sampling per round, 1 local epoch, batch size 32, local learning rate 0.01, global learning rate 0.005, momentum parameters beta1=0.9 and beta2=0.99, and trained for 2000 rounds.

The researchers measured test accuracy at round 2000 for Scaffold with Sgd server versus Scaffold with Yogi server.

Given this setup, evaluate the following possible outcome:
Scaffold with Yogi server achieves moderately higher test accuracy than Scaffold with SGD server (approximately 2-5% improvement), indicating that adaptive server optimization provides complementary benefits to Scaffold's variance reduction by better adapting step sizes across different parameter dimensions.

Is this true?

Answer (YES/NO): YES